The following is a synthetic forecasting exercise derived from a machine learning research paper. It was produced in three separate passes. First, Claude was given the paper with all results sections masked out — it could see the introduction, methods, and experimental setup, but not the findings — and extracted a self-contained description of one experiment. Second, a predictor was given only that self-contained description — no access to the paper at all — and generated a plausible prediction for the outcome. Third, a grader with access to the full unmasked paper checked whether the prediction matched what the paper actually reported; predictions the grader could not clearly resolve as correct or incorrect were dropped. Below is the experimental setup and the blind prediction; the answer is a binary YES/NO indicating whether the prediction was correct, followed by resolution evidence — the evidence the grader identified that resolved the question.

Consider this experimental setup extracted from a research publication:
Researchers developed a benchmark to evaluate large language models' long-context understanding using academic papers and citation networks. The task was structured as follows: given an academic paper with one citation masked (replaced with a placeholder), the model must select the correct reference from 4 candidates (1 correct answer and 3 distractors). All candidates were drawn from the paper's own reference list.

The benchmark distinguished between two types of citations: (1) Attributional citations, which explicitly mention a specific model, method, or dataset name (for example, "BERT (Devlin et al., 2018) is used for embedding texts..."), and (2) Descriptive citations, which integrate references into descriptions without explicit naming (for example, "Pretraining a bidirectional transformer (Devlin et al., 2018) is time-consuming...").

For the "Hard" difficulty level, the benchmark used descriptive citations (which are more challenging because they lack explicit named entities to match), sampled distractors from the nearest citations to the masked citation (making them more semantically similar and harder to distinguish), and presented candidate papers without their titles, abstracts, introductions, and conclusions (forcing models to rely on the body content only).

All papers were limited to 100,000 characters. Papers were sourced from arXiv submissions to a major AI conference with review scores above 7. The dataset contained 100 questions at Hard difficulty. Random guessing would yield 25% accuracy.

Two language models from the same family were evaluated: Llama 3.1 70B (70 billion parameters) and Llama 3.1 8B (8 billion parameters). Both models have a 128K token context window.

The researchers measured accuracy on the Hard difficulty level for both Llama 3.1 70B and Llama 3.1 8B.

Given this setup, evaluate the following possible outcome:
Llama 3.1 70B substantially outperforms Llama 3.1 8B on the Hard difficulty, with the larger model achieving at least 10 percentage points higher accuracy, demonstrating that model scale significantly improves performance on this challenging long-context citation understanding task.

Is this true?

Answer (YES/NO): NO